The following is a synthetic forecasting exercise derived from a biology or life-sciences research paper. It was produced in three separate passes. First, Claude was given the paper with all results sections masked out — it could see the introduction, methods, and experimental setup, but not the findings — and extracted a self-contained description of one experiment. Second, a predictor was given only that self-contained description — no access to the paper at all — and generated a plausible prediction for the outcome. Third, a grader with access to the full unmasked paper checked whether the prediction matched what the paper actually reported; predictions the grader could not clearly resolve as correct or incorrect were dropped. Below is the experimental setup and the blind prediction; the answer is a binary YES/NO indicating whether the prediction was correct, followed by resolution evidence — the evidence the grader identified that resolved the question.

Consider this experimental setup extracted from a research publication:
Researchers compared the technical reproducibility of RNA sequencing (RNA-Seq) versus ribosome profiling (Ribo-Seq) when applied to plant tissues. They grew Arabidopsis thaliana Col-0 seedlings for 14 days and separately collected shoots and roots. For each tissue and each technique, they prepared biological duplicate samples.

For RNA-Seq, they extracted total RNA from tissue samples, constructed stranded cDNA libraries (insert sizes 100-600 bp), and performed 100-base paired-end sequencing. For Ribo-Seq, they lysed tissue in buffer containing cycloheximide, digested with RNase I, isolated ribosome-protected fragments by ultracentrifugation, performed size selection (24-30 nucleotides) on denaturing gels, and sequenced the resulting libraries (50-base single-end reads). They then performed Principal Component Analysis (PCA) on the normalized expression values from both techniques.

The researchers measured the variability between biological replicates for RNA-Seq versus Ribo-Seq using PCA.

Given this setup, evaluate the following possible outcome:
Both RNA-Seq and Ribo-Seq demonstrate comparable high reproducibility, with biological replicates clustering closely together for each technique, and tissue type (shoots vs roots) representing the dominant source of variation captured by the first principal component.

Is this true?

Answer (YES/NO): NO